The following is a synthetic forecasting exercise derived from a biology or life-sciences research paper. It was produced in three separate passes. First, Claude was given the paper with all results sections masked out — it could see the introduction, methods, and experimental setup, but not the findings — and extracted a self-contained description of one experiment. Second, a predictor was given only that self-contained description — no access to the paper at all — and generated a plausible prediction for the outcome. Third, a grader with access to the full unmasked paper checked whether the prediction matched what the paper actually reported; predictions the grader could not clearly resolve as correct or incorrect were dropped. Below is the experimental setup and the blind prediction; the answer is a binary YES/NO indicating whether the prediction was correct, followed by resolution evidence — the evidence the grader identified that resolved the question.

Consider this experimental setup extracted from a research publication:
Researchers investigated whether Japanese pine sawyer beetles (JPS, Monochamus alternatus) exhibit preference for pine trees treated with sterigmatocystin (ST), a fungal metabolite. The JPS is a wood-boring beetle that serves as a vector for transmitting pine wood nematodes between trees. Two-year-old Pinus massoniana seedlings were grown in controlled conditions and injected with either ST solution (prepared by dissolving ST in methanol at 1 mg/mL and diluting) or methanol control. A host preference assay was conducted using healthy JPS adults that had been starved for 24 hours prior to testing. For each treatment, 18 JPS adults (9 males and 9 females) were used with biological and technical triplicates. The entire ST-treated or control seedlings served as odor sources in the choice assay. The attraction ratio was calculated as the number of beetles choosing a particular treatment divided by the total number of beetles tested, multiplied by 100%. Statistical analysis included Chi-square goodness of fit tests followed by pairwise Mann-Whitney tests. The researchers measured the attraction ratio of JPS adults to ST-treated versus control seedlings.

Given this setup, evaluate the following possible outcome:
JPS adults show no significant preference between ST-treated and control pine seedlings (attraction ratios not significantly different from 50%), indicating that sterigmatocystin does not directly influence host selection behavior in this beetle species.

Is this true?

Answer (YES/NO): NO